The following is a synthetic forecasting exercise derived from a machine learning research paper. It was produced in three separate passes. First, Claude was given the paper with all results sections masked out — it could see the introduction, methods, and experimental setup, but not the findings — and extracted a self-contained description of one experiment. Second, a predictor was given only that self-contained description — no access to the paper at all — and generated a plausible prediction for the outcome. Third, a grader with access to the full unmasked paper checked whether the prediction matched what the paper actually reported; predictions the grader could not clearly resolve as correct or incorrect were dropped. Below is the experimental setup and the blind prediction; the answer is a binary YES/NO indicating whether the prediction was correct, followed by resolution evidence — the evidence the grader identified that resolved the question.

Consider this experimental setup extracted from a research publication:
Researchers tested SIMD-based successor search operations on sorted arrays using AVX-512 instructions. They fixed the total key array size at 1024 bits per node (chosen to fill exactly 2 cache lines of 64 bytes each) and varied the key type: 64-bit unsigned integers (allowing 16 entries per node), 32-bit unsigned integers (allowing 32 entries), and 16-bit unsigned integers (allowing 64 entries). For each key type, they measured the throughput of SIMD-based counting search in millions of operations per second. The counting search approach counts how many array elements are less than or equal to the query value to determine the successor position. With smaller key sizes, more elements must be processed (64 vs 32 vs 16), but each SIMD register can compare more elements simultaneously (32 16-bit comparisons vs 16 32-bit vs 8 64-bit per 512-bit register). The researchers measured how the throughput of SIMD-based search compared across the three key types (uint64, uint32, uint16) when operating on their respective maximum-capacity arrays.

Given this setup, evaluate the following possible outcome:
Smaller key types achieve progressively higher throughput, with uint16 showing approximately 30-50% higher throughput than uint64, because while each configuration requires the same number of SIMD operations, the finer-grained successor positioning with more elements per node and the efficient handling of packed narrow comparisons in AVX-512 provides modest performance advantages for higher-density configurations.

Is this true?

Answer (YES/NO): NO